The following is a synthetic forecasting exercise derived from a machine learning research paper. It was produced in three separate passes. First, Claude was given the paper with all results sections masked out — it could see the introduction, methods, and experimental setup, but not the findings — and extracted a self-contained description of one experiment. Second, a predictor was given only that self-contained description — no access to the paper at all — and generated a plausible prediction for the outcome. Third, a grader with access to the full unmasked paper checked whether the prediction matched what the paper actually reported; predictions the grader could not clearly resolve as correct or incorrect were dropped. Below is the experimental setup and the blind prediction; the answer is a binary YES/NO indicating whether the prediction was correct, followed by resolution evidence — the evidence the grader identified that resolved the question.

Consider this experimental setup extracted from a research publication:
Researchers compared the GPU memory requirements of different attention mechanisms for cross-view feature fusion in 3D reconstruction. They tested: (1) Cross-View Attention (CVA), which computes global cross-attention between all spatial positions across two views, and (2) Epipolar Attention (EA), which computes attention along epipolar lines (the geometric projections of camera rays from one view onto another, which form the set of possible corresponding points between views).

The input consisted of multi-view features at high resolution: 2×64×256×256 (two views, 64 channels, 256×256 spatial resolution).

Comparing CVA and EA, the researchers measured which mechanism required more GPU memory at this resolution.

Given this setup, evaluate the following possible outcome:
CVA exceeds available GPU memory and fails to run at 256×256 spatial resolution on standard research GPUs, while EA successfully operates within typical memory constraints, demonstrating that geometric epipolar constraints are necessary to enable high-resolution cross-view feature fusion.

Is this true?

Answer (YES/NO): NO